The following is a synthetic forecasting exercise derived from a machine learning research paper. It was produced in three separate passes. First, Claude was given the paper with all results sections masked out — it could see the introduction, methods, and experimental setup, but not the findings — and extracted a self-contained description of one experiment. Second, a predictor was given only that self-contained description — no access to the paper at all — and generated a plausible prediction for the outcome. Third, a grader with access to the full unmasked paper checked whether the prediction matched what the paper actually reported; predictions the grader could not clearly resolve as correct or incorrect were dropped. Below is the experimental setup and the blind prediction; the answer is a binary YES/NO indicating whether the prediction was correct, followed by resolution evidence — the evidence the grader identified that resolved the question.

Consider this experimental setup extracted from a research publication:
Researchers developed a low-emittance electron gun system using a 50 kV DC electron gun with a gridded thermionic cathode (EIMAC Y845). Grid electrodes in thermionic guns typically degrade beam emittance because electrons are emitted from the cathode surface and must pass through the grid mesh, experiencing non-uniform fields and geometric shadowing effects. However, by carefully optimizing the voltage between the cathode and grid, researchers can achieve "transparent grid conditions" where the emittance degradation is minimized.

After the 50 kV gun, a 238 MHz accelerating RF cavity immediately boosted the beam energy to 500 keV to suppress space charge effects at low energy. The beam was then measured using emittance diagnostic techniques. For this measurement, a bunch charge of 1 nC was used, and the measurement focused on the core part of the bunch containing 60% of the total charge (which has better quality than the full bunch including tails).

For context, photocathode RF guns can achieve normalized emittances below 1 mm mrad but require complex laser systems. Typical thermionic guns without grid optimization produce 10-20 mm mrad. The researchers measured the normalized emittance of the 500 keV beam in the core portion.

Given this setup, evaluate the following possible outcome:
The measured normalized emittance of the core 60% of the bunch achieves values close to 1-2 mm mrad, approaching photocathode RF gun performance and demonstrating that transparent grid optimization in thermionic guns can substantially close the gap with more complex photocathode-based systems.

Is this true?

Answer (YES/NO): YES